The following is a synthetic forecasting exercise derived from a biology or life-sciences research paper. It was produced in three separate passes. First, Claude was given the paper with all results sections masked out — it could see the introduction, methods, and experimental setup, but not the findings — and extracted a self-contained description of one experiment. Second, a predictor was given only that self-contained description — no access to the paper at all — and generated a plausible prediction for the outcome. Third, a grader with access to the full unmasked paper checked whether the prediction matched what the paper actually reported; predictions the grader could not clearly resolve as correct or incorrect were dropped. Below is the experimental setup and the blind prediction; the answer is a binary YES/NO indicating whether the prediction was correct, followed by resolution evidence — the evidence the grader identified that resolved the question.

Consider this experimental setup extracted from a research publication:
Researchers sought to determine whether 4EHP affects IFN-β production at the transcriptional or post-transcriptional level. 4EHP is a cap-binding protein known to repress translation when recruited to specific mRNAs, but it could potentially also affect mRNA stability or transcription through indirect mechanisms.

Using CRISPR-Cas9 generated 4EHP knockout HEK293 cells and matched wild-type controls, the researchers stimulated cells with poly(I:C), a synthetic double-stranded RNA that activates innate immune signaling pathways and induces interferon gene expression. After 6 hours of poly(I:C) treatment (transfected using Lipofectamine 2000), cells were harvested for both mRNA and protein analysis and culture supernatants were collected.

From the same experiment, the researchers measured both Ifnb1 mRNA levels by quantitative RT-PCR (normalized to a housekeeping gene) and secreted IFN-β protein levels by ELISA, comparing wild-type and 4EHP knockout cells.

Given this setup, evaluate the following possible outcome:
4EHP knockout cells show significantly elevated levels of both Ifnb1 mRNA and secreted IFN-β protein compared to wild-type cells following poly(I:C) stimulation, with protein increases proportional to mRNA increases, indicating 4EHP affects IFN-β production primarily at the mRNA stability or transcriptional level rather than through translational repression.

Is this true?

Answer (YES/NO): NO